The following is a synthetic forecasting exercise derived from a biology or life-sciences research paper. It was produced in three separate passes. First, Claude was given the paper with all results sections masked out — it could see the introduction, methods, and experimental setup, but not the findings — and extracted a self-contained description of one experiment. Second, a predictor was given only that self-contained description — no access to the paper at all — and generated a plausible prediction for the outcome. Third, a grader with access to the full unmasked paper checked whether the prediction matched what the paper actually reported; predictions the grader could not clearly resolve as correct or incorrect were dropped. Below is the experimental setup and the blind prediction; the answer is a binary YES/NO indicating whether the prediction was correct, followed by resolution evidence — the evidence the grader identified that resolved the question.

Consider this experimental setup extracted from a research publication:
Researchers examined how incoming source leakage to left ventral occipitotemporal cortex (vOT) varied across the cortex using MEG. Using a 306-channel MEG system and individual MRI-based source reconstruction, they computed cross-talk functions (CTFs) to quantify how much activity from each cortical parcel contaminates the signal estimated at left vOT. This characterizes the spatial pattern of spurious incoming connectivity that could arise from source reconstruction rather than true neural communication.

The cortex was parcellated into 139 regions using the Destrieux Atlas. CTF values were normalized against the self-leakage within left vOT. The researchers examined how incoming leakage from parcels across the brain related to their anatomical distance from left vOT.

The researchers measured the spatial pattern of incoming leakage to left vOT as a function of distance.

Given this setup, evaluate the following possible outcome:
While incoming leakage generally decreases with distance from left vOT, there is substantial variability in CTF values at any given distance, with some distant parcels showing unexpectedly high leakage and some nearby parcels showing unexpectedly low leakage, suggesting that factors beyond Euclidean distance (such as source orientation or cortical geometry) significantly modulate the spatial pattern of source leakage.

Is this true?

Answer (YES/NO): NO